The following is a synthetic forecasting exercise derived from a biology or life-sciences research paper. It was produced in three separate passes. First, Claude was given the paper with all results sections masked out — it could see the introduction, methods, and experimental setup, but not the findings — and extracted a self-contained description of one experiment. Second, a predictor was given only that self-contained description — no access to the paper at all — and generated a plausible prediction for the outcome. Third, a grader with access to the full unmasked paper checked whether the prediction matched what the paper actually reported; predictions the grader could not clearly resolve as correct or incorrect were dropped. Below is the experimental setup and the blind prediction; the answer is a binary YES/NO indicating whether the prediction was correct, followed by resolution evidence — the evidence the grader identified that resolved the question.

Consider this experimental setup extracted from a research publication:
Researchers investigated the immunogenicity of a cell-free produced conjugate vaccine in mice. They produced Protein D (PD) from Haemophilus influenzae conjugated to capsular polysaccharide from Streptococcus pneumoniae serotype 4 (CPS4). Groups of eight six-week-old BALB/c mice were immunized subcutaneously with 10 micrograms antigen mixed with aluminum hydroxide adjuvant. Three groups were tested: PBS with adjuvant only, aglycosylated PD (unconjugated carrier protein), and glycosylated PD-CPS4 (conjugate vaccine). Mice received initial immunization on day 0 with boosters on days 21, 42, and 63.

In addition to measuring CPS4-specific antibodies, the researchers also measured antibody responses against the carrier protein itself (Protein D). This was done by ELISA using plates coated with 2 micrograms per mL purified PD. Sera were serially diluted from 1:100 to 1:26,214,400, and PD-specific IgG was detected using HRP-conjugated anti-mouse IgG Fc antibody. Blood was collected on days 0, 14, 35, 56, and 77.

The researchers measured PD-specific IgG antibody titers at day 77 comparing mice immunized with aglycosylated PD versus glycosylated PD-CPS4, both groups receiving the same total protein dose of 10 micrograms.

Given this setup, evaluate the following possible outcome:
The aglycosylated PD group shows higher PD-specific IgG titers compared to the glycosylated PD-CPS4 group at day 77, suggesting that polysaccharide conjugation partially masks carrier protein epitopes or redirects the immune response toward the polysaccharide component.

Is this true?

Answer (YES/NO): NO